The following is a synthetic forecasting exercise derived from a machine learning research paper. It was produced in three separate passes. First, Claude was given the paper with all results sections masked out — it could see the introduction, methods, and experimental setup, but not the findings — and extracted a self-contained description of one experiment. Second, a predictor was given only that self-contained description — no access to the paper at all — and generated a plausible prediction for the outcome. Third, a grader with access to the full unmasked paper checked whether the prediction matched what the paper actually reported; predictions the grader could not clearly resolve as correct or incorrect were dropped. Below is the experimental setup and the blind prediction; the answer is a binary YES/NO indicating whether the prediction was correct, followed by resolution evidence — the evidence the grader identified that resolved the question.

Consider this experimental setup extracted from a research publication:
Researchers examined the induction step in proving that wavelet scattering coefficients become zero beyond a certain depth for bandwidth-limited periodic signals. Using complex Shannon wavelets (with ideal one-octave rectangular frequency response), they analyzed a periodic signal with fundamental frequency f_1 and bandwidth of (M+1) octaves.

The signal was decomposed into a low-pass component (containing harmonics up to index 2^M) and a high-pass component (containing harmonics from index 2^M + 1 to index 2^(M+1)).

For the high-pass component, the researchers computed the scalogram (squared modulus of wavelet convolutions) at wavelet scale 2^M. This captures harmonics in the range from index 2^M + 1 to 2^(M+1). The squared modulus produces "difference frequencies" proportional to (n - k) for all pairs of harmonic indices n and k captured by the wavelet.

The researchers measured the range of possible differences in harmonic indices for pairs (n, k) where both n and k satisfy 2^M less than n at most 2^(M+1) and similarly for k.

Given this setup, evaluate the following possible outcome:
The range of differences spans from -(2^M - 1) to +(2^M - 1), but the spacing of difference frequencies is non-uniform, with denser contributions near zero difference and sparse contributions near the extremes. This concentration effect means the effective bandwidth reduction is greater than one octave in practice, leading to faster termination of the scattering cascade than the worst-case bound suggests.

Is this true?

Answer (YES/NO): NO